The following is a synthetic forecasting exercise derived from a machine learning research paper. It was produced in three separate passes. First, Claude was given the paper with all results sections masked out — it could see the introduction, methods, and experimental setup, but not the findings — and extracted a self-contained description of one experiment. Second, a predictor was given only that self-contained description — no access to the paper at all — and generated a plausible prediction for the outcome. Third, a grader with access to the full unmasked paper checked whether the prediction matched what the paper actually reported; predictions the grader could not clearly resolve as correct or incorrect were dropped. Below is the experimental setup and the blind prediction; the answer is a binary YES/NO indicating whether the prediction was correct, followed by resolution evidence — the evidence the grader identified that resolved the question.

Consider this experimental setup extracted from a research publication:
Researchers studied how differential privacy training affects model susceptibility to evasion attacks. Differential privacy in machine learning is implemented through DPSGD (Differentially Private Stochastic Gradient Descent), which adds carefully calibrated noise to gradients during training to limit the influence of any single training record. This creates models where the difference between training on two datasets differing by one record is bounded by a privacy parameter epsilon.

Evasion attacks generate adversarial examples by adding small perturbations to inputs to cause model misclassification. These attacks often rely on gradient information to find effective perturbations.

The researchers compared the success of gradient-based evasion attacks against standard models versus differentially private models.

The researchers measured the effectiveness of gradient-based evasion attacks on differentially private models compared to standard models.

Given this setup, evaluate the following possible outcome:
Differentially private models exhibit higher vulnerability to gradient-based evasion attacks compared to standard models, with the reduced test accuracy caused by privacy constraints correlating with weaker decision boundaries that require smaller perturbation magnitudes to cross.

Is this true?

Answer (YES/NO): NO